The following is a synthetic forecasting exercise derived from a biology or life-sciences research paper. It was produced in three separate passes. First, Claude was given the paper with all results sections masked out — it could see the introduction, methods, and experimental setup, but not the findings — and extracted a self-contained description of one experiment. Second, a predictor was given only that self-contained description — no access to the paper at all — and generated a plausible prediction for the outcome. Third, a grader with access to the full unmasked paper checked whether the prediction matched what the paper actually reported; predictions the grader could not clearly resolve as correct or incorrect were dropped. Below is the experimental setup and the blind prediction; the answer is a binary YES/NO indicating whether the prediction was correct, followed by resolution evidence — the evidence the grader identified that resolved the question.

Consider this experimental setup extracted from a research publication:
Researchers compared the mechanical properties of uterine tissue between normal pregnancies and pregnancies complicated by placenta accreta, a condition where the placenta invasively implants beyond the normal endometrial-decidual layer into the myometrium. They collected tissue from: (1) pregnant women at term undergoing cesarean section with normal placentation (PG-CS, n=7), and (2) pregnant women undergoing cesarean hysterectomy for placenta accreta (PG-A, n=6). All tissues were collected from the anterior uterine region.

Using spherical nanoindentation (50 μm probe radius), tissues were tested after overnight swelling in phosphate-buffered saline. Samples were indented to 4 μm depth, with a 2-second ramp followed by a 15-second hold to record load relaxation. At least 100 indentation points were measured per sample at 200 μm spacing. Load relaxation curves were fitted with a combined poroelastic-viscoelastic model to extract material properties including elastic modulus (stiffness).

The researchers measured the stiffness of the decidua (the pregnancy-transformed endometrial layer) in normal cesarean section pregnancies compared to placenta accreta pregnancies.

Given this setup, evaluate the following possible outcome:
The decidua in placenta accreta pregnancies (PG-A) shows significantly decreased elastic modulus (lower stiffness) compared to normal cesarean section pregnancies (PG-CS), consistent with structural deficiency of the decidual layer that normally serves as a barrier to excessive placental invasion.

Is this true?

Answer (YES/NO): NO